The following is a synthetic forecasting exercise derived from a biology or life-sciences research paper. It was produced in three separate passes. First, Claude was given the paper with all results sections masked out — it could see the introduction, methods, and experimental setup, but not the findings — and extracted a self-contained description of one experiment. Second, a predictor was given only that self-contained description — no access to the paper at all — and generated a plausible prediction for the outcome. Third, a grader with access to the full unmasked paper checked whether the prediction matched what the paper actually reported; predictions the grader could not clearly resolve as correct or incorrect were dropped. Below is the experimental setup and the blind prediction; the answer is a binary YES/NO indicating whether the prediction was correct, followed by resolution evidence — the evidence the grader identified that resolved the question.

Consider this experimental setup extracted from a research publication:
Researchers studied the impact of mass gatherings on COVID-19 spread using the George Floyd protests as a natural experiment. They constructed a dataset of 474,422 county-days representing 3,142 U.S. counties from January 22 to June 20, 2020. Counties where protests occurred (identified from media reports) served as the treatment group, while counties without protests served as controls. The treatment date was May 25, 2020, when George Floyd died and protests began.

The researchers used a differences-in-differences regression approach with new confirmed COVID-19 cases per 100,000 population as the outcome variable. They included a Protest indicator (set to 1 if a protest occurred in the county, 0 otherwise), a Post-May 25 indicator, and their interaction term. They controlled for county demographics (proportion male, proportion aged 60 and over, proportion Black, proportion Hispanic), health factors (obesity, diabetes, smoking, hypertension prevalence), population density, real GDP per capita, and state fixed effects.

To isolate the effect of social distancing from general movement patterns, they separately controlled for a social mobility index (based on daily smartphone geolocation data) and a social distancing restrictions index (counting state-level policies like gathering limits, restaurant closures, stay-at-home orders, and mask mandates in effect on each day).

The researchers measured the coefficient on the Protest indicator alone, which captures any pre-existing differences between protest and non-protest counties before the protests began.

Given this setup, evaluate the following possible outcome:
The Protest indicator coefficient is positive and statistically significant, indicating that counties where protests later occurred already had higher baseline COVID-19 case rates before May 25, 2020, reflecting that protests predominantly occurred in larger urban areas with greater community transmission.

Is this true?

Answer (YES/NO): YES